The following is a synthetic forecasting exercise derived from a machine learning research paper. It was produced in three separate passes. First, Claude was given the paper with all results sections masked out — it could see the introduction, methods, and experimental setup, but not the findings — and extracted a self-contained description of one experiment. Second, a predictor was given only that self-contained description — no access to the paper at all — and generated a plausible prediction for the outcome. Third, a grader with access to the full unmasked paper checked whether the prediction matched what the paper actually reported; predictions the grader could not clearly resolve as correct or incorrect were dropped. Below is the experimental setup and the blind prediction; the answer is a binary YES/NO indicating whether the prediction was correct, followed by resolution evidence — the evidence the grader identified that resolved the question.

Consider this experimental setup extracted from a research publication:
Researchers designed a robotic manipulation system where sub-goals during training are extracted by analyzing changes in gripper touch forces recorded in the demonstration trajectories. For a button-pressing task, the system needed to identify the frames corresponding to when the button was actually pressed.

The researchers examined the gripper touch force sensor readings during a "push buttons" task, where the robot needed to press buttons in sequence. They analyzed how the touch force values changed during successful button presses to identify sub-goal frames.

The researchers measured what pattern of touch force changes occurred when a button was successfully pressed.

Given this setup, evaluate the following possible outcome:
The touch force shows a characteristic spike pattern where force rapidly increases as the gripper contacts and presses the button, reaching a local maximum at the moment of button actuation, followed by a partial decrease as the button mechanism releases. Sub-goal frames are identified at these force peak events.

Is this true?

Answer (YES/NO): NO